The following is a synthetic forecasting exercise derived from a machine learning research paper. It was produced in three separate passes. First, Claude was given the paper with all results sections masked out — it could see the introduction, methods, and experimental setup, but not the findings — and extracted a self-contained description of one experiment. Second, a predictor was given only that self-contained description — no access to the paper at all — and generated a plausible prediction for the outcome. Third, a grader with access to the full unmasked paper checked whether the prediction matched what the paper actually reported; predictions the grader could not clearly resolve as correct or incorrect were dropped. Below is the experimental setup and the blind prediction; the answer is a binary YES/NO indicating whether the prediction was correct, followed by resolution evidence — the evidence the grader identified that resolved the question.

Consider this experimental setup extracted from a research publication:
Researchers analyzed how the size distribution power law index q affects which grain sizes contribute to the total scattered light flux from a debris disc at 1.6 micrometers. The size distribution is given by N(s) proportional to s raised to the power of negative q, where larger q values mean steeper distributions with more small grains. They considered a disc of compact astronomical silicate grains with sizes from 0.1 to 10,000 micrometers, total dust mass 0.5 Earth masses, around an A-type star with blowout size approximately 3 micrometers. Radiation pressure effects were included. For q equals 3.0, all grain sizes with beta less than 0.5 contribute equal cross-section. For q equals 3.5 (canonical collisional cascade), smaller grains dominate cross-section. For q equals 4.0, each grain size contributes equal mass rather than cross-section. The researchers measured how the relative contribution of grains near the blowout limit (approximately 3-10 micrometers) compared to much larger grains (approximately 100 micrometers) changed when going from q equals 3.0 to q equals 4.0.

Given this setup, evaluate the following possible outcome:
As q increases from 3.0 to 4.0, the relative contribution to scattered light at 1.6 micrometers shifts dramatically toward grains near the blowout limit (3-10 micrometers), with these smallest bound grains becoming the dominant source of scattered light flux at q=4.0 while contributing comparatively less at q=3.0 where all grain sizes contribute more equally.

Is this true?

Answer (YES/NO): YES